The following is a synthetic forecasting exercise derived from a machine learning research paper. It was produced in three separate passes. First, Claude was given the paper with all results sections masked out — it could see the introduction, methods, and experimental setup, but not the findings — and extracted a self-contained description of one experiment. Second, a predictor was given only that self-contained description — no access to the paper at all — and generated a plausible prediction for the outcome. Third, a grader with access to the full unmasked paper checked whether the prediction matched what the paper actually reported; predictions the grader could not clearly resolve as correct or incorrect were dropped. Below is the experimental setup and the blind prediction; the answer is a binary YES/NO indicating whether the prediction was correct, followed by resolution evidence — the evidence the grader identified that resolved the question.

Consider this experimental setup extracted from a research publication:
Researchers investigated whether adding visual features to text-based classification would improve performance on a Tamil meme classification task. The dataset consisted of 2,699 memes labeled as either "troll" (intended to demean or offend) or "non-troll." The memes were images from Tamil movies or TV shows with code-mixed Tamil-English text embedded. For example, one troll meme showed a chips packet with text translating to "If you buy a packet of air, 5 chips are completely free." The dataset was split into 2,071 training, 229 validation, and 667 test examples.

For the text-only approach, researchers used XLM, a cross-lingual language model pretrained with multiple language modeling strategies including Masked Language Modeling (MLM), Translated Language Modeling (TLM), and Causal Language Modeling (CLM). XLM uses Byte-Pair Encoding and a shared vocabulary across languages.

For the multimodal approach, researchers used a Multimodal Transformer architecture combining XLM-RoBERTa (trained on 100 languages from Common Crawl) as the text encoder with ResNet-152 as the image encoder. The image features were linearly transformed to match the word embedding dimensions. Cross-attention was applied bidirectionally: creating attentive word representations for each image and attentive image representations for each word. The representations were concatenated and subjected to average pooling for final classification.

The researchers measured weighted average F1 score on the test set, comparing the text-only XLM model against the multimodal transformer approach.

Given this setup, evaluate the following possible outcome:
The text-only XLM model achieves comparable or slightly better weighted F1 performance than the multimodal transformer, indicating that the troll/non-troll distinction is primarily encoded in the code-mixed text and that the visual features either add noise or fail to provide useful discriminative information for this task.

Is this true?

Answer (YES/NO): YES